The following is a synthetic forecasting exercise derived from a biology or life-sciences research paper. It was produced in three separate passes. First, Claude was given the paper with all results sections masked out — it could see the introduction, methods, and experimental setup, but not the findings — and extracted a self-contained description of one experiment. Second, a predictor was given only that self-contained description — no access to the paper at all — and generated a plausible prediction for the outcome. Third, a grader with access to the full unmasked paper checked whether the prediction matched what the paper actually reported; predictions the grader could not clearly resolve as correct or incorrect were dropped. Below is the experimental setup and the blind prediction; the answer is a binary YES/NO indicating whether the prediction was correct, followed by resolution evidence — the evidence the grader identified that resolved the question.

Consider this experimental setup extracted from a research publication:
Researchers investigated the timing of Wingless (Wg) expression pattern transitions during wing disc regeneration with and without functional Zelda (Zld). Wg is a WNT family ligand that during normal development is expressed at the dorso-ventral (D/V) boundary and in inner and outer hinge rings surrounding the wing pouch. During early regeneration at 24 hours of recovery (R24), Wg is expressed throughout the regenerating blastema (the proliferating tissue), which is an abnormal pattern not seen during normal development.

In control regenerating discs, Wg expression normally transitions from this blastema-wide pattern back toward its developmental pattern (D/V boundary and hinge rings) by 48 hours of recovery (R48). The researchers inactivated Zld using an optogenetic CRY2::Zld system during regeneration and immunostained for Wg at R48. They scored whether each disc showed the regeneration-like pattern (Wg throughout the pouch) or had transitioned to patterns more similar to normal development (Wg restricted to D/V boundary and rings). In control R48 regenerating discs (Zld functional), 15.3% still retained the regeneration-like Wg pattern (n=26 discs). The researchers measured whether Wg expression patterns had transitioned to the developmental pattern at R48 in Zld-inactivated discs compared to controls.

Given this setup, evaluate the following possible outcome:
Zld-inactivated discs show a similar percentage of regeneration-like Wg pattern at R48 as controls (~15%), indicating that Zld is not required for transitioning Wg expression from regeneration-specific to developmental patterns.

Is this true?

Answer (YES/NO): NO